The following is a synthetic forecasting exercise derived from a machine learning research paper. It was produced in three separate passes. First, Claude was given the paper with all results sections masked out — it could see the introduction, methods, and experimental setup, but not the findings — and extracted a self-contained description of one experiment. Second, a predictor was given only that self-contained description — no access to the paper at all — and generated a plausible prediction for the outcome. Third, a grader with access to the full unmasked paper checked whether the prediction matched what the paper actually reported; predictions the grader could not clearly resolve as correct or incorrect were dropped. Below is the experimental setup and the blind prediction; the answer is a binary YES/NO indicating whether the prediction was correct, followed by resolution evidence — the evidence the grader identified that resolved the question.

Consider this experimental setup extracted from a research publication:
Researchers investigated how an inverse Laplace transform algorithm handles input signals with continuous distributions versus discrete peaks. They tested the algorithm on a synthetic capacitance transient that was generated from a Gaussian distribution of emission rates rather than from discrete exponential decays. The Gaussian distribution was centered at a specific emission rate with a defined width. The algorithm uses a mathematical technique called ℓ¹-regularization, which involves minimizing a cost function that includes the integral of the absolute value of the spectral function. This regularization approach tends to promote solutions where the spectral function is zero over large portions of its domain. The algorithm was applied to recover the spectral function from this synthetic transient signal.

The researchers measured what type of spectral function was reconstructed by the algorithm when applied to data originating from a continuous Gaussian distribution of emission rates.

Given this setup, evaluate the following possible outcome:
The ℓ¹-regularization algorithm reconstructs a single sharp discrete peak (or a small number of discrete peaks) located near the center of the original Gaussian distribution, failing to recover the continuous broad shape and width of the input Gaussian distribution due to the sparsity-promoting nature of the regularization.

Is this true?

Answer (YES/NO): NO